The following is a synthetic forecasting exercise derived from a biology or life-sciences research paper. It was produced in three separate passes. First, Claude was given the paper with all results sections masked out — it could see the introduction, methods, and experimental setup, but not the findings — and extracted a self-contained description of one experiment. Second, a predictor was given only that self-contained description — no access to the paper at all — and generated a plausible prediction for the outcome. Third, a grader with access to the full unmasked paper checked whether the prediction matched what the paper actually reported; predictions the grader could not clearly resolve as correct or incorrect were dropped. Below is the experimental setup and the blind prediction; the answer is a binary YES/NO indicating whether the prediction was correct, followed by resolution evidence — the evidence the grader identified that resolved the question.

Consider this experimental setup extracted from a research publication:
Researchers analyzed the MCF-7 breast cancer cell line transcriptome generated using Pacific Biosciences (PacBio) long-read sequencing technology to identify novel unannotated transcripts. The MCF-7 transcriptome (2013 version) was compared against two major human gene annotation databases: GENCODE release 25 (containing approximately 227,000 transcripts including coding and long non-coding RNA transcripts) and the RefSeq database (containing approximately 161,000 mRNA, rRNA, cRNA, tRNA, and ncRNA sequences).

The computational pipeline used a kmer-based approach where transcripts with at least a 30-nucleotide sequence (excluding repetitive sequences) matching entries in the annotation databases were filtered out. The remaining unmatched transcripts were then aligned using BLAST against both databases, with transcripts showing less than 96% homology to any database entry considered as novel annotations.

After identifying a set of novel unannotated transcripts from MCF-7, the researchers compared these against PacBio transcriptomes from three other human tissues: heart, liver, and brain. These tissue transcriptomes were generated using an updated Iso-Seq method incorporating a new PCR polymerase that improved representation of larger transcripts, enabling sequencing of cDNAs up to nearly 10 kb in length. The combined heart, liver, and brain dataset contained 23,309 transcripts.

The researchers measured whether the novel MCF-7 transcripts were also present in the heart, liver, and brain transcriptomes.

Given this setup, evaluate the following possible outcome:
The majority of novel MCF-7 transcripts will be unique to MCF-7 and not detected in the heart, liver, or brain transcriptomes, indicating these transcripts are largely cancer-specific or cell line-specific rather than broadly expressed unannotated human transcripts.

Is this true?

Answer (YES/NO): YES